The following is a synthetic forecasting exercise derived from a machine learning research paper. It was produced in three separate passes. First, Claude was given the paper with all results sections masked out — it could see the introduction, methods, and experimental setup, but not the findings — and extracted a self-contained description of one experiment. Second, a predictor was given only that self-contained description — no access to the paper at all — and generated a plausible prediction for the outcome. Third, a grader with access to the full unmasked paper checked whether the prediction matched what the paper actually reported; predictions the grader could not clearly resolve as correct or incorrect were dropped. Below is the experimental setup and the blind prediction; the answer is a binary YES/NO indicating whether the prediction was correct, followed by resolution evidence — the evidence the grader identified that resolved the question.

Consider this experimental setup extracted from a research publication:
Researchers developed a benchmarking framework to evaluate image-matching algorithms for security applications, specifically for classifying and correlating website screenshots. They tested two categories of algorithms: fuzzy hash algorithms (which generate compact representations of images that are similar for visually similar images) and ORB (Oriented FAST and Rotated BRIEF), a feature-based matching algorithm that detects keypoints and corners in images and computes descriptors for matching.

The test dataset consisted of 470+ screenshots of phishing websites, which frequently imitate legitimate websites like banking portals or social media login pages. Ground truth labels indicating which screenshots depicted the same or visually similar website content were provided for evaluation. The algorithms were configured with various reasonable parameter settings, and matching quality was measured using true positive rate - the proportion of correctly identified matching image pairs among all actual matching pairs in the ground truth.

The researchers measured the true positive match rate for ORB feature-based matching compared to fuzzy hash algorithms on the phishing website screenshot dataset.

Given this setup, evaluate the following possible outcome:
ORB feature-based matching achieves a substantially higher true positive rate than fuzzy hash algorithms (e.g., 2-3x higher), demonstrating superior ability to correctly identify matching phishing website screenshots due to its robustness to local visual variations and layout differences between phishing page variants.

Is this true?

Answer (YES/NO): NO